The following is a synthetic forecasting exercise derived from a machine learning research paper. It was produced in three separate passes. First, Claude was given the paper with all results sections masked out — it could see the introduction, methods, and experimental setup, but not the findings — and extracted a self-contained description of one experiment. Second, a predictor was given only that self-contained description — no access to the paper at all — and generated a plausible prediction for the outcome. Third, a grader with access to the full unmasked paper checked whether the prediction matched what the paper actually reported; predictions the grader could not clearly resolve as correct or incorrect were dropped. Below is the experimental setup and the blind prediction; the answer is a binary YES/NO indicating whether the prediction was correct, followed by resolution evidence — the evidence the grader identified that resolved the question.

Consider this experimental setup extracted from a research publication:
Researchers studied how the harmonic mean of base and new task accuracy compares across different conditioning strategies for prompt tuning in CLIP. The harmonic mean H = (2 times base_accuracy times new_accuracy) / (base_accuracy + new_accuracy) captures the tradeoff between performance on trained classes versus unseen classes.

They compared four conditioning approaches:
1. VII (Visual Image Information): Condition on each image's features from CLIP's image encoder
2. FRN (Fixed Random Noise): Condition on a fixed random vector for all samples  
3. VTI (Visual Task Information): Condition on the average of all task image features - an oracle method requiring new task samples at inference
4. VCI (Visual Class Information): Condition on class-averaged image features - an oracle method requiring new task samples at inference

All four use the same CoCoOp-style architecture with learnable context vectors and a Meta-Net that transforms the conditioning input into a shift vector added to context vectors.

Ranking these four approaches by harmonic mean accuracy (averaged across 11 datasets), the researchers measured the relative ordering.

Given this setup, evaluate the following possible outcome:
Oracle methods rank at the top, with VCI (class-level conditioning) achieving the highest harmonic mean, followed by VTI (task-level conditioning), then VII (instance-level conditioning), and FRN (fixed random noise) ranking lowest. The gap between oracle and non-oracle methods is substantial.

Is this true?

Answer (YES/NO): NO